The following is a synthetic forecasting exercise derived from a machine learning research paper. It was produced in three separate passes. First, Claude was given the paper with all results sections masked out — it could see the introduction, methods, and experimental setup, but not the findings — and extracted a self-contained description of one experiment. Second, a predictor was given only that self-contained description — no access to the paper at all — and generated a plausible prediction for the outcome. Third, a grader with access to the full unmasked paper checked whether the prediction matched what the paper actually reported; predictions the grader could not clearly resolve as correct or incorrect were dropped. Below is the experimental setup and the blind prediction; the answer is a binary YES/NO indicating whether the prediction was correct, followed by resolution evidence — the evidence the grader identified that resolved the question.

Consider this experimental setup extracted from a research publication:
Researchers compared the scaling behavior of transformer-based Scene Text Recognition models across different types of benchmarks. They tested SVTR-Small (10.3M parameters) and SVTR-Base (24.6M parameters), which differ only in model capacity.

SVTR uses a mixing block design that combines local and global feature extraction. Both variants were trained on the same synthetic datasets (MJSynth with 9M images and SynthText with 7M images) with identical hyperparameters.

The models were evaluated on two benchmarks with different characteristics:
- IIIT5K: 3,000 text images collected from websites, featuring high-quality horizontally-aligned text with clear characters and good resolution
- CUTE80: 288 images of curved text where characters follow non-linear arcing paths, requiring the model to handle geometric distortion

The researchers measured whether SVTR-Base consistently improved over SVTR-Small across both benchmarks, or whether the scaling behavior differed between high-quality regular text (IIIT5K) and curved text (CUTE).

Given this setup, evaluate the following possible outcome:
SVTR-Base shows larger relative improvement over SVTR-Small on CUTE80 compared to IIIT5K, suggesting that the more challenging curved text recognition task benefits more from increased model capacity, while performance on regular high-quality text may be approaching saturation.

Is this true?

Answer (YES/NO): NO